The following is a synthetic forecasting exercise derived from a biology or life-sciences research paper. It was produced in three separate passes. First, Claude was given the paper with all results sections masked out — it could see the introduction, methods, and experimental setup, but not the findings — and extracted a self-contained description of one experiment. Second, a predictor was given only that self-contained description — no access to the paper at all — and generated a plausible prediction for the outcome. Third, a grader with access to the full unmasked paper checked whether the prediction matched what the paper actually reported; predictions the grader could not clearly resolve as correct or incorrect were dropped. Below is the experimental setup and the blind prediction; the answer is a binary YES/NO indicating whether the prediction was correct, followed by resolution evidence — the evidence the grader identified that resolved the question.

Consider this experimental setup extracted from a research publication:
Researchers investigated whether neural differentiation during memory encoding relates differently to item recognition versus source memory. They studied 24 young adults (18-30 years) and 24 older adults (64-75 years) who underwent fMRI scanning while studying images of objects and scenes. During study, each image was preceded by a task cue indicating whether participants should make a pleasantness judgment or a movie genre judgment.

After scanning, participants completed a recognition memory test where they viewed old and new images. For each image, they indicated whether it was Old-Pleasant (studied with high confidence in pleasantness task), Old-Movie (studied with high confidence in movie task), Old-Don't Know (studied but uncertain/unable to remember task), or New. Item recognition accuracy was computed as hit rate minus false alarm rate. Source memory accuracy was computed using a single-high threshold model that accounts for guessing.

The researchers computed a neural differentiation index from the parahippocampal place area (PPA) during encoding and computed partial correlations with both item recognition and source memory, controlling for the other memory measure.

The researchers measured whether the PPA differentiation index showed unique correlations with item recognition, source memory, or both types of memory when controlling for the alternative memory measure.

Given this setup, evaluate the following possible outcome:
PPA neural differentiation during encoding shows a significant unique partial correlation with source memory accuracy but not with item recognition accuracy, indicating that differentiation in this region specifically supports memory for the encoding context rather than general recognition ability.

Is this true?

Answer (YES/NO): NO